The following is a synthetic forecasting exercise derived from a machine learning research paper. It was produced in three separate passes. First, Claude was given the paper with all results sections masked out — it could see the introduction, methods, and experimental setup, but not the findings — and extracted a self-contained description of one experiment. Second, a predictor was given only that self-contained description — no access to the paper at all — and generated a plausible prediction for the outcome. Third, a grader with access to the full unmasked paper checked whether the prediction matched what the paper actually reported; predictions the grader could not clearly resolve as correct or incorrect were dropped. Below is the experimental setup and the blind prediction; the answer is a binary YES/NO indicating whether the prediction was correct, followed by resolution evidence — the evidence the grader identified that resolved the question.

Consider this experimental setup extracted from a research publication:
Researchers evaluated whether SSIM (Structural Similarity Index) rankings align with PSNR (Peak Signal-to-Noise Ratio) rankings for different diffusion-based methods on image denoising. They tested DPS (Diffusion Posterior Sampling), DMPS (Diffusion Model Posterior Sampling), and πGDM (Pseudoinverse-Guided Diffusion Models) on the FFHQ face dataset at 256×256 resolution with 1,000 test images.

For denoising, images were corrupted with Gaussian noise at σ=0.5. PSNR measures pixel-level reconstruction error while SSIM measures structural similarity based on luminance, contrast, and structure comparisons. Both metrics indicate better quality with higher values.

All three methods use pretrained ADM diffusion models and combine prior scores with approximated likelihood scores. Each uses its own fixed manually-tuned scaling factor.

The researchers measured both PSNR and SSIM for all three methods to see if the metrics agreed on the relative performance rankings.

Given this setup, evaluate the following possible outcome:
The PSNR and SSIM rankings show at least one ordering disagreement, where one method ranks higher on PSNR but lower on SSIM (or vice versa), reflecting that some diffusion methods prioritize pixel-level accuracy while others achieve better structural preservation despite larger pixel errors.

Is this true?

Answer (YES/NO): YES